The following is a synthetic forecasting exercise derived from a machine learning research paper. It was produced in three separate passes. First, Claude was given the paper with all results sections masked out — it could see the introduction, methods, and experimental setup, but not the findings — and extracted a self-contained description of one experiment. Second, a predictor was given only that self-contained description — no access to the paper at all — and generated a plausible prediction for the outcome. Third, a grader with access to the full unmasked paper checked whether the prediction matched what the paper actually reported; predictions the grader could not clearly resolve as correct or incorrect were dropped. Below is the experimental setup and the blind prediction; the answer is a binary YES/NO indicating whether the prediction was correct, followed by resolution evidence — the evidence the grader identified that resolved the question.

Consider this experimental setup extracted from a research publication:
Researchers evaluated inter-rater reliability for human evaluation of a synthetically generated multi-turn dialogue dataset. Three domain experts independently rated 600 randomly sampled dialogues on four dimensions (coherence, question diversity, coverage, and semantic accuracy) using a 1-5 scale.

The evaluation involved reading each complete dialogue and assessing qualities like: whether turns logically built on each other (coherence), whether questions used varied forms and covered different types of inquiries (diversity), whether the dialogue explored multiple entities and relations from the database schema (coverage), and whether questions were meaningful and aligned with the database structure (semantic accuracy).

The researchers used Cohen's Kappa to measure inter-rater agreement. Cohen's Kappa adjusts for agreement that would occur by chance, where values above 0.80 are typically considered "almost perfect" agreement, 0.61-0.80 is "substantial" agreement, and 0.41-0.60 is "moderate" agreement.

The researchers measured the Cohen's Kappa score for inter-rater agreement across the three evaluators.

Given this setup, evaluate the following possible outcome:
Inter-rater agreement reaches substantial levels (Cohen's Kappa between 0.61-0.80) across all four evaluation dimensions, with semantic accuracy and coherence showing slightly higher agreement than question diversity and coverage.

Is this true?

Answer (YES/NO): NO